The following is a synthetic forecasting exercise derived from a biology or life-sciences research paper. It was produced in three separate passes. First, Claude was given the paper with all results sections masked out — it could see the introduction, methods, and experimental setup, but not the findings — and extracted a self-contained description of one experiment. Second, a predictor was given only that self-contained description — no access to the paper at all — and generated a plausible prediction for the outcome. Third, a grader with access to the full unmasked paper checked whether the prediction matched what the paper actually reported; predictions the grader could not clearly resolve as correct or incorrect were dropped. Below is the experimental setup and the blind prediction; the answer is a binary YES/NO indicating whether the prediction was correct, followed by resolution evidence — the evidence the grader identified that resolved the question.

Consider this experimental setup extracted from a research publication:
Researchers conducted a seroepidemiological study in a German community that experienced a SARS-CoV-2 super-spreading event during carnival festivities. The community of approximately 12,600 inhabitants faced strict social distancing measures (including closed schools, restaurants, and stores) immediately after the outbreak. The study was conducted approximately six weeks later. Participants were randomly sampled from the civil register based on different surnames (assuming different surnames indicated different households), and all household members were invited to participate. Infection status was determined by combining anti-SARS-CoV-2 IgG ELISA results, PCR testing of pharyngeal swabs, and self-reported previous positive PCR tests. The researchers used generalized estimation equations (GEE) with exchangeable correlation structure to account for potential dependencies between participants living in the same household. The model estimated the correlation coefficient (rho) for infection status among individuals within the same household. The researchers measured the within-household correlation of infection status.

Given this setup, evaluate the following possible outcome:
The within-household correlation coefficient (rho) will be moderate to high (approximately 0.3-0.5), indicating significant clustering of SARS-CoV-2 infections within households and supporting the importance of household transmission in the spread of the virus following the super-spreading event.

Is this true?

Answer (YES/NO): NO